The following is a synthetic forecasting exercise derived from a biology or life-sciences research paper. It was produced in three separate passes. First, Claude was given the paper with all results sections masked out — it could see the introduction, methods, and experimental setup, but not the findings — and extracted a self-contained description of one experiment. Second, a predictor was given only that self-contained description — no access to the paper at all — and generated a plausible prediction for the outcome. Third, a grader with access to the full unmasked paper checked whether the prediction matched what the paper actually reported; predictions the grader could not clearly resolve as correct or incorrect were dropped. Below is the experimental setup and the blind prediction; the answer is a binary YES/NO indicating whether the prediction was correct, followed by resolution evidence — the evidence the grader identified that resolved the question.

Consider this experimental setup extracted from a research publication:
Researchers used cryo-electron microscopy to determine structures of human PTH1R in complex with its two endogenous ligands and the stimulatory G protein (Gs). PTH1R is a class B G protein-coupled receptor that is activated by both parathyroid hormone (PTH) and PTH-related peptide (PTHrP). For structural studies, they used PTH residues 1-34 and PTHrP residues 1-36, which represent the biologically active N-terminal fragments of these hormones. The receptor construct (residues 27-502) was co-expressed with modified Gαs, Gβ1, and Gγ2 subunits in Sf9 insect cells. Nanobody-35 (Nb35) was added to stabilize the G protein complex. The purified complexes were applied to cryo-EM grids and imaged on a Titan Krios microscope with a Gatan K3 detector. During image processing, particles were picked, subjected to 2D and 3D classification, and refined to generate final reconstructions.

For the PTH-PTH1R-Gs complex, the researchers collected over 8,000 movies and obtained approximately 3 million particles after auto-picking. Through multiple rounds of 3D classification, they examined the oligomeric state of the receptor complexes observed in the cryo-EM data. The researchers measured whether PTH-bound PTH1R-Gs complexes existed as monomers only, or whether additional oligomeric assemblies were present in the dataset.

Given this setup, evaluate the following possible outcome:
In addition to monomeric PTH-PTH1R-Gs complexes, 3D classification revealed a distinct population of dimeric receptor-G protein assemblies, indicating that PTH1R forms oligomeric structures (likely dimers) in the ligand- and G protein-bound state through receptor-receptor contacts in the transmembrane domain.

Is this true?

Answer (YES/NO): NO